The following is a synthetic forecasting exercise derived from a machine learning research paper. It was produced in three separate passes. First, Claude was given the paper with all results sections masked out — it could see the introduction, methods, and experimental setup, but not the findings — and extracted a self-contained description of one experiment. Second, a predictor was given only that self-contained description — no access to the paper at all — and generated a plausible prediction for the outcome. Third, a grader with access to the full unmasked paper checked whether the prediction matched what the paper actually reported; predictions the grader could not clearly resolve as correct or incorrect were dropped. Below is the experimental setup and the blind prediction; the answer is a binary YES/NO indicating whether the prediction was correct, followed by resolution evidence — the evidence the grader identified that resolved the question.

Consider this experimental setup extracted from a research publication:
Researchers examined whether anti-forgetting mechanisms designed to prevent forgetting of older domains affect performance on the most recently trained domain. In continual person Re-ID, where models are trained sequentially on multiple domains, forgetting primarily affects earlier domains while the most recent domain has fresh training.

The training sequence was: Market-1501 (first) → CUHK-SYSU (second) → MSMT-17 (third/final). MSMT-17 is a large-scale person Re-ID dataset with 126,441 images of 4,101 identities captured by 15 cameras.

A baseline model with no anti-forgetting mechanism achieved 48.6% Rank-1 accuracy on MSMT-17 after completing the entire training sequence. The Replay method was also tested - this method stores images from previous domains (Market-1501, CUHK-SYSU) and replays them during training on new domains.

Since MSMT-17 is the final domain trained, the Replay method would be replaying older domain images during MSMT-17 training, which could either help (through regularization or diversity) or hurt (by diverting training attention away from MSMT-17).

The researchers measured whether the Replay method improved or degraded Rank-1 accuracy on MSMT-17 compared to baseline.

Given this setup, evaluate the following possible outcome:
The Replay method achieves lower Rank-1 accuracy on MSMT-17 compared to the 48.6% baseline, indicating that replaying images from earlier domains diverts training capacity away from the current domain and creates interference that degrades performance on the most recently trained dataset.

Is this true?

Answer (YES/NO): YES